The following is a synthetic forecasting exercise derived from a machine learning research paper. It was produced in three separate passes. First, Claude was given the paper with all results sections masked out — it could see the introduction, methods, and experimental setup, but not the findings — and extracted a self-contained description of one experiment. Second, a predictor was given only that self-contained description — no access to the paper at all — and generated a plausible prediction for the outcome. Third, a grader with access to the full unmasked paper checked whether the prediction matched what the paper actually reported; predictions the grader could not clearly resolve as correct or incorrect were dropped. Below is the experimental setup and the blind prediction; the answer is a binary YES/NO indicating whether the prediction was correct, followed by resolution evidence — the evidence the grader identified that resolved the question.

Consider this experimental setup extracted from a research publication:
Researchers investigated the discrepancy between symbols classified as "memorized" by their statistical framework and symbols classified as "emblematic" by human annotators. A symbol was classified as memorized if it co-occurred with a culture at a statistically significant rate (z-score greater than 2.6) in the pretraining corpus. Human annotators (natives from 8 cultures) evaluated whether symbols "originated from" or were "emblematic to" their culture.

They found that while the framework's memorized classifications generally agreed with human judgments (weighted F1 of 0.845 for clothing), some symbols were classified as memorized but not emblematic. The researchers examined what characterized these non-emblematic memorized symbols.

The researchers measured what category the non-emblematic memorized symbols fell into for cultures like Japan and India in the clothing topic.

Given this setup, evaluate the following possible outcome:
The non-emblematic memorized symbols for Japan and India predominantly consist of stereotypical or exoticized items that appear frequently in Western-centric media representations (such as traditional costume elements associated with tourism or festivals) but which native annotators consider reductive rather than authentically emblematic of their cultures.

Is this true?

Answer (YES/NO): NO